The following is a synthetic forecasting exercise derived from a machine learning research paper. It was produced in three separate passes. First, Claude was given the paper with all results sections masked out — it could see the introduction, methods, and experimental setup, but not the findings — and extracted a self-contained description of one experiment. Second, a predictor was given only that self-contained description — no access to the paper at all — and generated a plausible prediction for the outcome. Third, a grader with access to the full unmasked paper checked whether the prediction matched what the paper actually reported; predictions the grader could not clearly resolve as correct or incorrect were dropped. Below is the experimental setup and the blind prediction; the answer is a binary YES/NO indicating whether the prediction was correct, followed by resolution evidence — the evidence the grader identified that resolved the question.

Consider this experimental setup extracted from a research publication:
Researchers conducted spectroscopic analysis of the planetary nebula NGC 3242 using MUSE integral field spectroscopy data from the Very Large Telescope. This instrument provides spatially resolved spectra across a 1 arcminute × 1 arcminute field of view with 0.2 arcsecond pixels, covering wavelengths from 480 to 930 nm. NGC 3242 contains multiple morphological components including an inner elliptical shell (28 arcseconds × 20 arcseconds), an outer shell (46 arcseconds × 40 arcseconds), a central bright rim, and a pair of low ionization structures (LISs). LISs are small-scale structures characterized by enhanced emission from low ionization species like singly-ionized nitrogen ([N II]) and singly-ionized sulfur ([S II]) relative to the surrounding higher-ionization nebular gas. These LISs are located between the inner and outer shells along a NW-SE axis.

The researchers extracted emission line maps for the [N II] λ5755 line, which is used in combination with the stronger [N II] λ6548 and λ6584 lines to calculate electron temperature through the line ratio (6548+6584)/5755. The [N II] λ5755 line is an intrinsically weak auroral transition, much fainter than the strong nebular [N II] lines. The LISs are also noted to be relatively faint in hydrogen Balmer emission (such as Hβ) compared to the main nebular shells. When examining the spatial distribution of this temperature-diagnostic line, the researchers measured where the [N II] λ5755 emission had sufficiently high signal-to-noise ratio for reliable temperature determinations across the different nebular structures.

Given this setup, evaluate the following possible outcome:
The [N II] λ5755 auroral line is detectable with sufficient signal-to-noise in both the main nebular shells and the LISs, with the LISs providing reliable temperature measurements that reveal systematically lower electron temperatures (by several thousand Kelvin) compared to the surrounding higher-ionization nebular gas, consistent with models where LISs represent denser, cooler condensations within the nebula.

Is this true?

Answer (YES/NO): NO